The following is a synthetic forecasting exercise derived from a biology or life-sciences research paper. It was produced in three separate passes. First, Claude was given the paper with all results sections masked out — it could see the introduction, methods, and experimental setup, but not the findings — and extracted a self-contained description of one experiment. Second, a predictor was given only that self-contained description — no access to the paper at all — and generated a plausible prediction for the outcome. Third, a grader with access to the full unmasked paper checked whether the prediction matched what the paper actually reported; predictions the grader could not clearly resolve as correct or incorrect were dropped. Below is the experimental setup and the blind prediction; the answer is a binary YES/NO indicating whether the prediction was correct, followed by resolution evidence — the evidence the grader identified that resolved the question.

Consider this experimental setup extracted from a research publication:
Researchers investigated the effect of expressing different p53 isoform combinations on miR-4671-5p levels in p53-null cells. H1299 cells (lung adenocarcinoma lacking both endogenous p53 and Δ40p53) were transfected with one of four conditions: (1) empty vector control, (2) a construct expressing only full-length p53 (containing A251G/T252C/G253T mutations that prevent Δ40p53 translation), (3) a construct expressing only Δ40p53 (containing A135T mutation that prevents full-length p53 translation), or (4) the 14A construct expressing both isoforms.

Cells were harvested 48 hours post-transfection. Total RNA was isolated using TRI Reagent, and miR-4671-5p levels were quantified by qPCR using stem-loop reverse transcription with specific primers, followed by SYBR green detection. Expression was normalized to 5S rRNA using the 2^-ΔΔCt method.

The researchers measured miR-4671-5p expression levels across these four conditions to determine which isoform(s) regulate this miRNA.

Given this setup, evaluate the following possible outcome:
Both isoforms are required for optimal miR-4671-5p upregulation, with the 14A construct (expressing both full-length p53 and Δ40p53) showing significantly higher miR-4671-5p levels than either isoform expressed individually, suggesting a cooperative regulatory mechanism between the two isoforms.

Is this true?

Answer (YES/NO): NO